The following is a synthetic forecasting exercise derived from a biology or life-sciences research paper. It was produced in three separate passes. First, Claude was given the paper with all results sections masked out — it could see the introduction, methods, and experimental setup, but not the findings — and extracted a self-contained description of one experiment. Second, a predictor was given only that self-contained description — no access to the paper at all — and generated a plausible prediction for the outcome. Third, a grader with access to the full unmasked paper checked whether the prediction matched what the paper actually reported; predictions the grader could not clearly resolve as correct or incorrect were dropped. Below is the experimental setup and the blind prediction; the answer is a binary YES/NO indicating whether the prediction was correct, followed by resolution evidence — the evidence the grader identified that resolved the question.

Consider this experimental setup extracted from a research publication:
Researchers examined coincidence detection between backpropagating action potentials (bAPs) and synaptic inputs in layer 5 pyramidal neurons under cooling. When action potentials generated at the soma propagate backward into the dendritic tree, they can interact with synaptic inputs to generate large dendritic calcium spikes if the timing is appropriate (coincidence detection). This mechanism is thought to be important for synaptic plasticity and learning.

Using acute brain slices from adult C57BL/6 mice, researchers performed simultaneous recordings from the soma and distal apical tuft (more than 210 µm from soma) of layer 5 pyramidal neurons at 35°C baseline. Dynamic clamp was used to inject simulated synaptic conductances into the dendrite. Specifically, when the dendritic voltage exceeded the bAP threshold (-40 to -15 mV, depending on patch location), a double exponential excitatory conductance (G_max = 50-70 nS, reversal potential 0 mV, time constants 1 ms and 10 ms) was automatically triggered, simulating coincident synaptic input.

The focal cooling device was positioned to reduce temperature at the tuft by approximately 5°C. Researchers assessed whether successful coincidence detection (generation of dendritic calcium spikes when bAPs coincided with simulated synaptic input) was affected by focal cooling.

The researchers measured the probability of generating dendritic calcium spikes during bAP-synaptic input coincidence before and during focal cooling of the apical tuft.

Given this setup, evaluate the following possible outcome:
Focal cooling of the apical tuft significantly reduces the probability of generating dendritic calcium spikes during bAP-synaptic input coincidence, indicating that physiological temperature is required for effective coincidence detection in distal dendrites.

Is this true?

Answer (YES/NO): NO